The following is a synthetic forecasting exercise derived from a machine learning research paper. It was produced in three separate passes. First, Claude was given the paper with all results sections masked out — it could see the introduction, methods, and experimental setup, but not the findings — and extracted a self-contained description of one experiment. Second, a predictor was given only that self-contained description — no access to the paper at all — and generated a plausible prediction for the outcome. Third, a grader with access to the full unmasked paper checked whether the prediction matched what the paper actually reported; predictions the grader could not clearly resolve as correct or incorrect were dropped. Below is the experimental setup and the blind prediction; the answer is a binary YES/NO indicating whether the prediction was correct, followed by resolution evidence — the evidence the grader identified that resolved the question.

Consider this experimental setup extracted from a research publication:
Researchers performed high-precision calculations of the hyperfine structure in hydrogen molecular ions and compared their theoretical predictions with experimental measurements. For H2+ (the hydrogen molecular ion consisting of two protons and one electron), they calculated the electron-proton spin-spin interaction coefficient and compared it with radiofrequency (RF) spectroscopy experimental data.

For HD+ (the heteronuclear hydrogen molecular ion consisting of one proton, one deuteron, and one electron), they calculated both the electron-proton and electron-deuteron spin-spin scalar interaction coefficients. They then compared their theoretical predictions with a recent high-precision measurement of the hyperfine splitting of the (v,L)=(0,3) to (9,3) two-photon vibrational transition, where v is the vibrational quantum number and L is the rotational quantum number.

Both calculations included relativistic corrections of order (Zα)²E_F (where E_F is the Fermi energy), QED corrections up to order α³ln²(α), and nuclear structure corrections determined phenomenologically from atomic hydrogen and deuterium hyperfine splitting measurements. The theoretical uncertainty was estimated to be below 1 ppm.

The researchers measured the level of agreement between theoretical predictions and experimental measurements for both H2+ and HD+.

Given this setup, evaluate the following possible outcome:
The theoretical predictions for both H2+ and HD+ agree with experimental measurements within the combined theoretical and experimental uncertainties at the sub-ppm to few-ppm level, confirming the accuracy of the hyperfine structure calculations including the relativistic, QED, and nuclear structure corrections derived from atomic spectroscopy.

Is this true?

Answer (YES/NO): NO